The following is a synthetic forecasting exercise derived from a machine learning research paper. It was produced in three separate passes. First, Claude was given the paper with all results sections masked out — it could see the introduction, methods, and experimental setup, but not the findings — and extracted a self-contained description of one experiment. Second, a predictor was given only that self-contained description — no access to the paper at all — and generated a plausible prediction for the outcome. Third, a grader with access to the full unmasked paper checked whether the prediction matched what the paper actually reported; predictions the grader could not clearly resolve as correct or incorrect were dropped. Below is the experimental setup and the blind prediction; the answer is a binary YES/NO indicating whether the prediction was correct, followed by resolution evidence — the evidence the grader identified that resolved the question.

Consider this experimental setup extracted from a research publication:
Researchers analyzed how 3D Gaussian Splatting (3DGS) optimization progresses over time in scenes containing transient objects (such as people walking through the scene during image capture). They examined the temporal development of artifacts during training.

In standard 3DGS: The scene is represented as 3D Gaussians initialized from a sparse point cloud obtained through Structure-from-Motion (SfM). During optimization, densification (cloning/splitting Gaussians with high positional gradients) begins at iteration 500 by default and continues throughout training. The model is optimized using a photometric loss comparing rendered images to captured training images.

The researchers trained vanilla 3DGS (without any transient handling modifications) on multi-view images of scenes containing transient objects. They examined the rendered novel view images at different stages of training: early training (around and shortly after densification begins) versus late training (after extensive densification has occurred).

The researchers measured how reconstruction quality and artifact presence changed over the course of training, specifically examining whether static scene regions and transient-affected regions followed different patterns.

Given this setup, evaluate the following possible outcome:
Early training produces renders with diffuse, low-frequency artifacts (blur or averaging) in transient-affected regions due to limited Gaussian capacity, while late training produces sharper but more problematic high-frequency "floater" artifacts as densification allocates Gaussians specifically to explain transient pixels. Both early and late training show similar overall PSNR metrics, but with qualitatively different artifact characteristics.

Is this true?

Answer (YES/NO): NO